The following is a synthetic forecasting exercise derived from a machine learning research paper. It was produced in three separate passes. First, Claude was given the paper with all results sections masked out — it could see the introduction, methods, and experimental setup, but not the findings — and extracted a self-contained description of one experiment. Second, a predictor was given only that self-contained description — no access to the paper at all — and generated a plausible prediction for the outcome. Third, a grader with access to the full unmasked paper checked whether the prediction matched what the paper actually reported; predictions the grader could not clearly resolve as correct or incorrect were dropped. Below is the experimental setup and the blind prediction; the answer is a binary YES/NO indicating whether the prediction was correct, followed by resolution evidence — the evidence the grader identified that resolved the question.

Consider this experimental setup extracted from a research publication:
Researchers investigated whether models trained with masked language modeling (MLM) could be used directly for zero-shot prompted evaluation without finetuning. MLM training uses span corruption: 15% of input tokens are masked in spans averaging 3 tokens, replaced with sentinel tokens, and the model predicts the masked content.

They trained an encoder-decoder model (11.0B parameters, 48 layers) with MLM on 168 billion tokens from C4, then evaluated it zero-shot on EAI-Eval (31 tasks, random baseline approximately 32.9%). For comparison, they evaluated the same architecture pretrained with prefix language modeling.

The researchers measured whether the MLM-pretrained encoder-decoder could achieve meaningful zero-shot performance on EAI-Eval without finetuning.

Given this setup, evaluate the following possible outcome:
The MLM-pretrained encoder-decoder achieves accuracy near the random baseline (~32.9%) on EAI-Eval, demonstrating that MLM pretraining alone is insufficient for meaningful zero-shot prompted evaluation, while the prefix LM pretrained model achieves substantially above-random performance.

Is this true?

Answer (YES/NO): YES